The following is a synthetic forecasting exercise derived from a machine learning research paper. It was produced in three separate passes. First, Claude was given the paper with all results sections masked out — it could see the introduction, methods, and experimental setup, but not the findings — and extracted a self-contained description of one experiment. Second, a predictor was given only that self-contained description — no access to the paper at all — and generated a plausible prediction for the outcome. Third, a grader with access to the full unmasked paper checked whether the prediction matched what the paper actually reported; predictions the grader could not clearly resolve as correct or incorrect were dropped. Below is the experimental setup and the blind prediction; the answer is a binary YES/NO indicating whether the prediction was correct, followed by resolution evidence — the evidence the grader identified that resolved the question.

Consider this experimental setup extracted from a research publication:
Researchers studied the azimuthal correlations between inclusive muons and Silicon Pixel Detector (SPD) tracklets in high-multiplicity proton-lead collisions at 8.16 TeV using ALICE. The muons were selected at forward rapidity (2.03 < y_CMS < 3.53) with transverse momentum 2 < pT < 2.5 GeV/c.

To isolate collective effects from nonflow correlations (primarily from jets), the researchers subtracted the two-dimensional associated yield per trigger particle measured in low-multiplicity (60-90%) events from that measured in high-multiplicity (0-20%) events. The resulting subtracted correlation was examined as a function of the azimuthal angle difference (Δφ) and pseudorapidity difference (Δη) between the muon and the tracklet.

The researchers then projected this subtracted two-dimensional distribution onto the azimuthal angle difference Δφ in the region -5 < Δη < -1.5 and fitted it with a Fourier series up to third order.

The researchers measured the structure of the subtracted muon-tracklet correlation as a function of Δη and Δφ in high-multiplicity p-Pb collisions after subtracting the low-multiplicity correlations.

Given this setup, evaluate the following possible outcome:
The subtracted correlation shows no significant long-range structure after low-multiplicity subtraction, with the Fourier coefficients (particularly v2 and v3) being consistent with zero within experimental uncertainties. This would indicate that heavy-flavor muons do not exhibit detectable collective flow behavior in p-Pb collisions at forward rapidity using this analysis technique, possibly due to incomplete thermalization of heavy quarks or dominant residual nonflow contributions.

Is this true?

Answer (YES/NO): NO